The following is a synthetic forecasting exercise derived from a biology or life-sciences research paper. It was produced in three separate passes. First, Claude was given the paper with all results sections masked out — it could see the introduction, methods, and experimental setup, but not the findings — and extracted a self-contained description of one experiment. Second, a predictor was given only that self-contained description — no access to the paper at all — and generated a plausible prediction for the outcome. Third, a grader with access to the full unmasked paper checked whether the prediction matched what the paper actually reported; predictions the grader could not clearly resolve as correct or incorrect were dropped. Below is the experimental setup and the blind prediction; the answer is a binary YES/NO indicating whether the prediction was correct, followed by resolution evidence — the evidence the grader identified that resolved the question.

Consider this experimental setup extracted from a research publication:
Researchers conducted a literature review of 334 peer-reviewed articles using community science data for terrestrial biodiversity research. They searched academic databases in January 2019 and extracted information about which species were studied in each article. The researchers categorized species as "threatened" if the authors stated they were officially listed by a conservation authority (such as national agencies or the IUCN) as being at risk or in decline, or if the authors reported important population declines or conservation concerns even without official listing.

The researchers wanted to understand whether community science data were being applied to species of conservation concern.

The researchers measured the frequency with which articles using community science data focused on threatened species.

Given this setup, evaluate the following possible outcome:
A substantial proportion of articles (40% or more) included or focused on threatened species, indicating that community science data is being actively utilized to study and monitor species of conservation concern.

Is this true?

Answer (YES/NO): NO